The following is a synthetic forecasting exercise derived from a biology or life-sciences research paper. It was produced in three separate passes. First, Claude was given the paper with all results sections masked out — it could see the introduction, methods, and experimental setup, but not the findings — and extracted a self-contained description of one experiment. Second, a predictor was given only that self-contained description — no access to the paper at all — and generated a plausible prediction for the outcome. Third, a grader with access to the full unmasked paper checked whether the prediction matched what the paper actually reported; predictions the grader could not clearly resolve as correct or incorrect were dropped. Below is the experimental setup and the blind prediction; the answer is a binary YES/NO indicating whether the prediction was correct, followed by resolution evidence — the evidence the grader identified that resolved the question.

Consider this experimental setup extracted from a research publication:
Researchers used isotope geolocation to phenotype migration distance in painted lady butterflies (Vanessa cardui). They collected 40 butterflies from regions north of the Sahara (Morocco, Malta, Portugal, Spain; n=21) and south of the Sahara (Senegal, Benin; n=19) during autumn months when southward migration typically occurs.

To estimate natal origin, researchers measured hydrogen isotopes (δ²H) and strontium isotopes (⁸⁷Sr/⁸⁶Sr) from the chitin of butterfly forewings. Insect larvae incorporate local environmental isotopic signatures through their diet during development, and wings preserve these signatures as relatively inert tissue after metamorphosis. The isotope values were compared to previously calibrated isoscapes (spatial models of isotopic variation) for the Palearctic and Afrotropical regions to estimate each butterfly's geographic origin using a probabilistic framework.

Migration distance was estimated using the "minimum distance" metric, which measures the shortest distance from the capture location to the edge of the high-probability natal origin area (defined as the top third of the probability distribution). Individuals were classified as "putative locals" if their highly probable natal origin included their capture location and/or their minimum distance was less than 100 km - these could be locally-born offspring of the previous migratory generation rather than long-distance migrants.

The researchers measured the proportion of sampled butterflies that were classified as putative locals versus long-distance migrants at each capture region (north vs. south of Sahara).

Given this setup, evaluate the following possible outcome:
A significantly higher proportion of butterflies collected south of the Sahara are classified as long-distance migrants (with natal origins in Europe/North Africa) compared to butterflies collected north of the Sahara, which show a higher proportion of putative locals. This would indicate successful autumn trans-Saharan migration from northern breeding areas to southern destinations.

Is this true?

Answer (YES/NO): YES